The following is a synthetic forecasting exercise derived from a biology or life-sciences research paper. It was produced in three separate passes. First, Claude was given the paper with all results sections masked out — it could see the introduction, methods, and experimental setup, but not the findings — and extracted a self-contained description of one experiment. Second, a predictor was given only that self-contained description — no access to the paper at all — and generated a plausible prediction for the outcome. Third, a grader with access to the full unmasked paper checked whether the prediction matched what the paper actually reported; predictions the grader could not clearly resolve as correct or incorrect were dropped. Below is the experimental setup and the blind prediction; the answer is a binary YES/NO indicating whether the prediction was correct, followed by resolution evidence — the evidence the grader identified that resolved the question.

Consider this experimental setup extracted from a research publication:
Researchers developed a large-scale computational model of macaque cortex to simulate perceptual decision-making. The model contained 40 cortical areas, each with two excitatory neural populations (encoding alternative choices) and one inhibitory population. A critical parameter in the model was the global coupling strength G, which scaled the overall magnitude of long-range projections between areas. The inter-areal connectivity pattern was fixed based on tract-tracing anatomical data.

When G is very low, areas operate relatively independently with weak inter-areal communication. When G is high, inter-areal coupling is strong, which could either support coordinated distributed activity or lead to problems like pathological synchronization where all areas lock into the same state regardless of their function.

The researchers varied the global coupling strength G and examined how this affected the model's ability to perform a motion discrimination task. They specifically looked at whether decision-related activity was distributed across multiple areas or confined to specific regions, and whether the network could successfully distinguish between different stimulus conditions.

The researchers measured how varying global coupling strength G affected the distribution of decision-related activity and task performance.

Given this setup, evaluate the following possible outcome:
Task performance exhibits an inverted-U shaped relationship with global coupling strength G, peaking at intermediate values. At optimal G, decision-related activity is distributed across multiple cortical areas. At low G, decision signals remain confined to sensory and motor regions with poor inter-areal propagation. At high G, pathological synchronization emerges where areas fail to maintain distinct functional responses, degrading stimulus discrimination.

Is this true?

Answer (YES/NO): NO